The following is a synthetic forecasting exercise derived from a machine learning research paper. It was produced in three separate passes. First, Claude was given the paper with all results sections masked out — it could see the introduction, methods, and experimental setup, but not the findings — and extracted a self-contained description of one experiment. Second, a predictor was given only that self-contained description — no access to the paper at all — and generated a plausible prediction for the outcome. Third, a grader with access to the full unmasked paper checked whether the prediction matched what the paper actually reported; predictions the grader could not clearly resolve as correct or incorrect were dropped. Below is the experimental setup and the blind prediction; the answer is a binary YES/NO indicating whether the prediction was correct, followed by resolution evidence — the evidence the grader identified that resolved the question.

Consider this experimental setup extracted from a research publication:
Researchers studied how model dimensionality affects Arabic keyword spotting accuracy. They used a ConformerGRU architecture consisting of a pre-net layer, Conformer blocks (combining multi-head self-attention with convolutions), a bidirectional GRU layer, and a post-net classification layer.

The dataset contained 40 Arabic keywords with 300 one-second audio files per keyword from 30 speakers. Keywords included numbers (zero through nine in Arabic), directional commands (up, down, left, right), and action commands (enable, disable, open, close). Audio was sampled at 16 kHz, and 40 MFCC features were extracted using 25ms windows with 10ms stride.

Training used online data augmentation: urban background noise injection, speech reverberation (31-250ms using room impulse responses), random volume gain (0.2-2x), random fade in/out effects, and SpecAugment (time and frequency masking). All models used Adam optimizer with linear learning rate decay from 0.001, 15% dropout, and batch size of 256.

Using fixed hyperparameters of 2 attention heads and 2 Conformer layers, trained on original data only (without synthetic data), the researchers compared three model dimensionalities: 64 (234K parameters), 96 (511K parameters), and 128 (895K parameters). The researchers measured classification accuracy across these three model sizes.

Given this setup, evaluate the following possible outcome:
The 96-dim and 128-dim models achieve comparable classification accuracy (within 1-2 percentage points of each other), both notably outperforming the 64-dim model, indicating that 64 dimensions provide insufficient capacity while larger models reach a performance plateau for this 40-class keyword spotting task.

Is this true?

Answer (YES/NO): NO